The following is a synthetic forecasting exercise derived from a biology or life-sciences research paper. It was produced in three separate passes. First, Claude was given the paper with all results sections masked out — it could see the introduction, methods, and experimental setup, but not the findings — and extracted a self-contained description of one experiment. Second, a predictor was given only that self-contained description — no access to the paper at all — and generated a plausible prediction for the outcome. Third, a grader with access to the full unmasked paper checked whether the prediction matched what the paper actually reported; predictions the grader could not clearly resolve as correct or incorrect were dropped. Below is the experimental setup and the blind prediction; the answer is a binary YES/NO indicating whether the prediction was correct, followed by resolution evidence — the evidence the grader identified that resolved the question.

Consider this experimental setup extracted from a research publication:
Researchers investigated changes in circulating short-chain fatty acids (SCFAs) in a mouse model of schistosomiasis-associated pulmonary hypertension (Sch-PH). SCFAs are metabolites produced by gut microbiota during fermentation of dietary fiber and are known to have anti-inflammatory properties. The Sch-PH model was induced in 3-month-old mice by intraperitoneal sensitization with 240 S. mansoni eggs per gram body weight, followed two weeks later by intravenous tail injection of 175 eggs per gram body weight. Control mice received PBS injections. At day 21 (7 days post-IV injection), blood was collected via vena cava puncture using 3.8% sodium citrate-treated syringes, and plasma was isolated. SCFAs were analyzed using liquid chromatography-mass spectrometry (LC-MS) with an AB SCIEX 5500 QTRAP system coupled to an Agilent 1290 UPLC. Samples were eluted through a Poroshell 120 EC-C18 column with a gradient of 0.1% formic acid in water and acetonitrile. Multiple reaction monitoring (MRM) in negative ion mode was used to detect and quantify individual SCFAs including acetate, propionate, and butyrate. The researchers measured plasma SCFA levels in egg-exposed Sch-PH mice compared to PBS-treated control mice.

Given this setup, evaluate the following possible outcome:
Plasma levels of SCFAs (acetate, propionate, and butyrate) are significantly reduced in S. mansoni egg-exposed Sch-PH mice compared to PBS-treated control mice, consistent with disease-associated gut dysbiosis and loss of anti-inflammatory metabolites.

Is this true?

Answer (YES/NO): NO